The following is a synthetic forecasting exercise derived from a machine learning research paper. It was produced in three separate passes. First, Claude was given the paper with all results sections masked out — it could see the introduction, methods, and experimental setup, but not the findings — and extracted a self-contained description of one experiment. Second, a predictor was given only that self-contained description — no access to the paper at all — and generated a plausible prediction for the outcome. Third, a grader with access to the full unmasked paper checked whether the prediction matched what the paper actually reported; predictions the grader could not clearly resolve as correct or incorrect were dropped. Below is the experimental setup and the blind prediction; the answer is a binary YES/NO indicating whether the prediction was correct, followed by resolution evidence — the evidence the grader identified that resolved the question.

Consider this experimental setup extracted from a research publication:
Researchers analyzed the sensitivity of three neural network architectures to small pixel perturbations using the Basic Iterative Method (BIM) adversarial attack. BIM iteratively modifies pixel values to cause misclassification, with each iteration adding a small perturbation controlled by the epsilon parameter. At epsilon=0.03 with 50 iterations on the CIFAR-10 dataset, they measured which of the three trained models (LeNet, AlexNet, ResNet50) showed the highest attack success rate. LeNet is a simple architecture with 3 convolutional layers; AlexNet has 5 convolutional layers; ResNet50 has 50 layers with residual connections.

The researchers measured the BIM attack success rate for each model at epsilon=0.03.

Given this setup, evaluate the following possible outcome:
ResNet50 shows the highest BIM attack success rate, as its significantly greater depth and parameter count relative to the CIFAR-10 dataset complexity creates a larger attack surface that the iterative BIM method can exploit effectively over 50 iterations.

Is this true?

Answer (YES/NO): NO